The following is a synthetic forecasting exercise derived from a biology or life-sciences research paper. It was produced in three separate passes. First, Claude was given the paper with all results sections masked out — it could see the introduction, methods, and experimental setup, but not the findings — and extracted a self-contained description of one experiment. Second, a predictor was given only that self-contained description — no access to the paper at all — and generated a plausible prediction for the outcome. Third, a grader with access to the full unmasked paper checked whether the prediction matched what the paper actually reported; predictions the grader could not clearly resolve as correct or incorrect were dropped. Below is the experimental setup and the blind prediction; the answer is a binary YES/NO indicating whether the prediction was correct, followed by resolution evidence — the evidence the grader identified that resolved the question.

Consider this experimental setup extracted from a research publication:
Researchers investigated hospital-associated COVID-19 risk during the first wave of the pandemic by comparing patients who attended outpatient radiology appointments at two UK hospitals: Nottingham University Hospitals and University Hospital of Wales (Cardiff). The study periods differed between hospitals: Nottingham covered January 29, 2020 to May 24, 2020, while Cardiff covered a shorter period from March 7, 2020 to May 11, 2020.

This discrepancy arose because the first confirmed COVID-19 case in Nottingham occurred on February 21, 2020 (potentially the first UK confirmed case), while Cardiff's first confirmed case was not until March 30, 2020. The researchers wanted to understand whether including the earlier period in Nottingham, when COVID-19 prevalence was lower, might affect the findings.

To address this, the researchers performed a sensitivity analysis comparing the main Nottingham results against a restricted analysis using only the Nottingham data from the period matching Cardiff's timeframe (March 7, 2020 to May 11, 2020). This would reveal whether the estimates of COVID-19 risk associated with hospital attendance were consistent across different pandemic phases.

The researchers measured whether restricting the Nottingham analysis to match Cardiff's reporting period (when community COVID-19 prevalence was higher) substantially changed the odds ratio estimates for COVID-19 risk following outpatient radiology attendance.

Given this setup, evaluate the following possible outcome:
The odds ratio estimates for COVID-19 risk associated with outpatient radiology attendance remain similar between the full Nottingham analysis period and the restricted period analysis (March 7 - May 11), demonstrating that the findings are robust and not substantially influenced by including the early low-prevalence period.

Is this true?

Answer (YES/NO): YES